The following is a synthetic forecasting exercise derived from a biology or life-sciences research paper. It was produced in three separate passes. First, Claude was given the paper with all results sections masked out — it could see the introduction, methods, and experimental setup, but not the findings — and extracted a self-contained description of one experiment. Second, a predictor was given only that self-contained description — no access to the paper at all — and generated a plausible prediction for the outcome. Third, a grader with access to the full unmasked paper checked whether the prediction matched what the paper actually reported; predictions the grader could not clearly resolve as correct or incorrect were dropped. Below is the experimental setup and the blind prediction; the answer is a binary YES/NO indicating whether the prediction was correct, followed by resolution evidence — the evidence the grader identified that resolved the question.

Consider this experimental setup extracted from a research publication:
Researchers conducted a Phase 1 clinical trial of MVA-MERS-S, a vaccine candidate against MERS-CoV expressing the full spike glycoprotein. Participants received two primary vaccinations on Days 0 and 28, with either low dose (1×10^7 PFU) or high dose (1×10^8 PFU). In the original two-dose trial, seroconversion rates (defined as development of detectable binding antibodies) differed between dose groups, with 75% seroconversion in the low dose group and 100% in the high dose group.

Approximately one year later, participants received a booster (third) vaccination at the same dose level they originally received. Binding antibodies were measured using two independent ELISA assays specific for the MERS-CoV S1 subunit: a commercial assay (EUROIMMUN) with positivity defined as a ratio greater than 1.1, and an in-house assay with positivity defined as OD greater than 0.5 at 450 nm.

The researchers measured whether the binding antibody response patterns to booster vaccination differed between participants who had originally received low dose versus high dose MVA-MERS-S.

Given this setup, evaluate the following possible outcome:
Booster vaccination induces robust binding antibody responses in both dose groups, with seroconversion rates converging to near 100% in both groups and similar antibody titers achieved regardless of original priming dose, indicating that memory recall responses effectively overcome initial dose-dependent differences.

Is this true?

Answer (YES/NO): YES